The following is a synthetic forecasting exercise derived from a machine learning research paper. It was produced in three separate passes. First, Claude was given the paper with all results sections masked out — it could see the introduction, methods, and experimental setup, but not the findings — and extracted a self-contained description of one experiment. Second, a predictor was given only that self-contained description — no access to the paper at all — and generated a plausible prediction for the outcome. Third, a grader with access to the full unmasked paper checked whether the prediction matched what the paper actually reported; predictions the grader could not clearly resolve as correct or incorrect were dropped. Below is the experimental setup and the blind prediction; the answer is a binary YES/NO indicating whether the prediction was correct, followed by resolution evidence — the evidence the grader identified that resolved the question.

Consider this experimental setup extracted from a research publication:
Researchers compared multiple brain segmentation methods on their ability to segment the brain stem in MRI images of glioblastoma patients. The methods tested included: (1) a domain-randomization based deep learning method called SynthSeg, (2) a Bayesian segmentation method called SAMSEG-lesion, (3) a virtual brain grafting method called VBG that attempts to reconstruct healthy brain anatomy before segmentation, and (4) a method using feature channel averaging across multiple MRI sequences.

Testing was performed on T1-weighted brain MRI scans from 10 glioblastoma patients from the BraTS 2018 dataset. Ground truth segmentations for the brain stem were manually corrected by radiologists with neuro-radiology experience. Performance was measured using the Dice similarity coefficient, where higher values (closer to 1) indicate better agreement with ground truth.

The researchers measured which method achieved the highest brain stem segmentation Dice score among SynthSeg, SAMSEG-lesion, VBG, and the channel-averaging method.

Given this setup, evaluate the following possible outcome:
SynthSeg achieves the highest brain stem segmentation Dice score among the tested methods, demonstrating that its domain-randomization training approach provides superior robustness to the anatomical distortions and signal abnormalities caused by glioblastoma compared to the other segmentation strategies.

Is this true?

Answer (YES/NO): YES